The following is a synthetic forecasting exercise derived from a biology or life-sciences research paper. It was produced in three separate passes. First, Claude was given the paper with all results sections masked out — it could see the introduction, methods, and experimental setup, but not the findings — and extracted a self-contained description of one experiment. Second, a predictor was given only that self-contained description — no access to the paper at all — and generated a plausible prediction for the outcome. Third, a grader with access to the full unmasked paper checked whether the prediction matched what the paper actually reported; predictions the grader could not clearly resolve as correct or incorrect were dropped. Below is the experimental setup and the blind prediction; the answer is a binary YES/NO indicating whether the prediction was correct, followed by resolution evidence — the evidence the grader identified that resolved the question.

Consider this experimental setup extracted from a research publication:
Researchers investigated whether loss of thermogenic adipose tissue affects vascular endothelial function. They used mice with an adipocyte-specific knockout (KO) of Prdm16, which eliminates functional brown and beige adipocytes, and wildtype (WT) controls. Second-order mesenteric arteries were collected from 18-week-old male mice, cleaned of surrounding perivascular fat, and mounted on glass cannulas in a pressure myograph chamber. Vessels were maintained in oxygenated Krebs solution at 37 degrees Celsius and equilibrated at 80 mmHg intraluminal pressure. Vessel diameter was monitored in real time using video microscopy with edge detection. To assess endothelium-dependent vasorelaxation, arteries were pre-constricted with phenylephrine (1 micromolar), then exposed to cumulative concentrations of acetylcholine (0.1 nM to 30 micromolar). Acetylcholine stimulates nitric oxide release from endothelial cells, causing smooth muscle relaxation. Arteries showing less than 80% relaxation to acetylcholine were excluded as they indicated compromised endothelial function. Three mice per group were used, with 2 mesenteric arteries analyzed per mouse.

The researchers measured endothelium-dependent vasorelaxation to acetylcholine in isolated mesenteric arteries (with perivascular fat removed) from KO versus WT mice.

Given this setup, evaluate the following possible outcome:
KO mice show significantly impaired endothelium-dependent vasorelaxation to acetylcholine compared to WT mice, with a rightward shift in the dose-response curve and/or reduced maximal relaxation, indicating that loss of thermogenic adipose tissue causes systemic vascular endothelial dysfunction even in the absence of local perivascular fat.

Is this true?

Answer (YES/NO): NO